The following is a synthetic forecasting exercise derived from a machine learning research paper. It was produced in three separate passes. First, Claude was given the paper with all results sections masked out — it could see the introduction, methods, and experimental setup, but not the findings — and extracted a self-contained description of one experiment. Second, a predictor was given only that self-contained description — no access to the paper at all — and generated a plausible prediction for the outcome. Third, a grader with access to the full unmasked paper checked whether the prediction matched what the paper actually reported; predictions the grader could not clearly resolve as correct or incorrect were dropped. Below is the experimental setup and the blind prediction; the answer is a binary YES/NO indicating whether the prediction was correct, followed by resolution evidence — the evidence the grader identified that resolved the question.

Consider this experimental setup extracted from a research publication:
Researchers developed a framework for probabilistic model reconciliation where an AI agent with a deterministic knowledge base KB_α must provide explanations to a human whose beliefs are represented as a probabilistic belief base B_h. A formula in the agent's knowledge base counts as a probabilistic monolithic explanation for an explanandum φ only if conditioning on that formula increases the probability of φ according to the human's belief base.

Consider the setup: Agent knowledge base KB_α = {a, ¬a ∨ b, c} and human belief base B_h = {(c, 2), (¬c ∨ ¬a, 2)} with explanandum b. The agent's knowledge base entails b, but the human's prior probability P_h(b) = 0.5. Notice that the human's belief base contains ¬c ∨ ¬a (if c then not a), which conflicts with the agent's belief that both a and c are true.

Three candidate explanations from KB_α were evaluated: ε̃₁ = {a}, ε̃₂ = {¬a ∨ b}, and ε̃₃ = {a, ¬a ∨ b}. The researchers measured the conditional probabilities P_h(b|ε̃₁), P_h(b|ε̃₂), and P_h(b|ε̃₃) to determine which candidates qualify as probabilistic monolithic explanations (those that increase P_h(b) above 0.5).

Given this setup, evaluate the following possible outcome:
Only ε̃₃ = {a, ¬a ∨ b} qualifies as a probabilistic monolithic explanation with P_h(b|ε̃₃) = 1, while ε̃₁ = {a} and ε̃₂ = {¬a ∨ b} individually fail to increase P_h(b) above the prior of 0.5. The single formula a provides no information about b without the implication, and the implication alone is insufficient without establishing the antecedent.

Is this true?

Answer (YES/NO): NO